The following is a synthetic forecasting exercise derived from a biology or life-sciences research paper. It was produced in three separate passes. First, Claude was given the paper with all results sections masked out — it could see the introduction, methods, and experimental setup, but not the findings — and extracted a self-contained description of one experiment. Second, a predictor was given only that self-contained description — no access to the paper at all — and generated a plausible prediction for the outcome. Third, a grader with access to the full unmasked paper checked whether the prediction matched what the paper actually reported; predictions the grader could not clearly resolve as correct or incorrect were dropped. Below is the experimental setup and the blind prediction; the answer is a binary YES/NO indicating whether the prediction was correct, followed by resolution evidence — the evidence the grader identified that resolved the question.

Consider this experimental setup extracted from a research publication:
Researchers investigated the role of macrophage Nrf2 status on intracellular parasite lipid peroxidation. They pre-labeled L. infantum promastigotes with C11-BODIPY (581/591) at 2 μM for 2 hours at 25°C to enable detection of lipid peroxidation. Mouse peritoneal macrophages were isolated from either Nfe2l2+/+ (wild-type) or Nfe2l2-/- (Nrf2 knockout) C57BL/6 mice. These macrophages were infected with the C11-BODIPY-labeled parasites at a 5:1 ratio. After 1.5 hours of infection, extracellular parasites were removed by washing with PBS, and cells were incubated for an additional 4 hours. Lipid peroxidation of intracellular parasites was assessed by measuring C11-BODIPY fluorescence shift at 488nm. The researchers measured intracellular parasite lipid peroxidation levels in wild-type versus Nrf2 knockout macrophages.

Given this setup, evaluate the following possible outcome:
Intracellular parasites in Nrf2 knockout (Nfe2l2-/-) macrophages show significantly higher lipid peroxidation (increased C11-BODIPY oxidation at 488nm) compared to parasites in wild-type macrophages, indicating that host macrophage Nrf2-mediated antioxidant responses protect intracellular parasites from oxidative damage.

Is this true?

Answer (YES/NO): YES